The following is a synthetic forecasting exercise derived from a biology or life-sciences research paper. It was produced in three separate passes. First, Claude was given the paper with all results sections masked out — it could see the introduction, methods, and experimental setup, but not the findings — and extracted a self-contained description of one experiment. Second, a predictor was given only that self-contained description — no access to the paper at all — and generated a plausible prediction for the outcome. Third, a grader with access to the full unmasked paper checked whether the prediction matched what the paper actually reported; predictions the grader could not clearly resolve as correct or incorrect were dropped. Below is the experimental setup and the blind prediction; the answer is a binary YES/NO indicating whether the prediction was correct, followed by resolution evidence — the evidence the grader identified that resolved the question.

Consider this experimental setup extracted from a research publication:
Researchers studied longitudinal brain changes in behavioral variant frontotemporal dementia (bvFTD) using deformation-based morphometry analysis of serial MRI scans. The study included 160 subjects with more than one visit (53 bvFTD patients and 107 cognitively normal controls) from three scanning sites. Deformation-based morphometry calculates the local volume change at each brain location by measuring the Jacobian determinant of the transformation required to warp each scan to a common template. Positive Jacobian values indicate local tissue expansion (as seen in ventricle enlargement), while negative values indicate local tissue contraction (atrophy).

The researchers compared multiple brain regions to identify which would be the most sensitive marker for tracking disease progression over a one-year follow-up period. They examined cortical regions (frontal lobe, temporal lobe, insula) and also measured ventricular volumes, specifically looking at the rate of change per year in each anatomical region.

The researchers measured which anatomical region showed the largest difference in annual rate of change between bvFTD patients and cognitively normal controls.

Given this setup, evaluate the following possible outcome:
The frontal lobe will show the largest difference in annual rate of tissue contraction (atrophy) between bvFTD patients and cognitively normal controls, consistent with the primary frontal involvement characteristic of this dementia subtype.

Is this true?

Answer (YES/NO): NO